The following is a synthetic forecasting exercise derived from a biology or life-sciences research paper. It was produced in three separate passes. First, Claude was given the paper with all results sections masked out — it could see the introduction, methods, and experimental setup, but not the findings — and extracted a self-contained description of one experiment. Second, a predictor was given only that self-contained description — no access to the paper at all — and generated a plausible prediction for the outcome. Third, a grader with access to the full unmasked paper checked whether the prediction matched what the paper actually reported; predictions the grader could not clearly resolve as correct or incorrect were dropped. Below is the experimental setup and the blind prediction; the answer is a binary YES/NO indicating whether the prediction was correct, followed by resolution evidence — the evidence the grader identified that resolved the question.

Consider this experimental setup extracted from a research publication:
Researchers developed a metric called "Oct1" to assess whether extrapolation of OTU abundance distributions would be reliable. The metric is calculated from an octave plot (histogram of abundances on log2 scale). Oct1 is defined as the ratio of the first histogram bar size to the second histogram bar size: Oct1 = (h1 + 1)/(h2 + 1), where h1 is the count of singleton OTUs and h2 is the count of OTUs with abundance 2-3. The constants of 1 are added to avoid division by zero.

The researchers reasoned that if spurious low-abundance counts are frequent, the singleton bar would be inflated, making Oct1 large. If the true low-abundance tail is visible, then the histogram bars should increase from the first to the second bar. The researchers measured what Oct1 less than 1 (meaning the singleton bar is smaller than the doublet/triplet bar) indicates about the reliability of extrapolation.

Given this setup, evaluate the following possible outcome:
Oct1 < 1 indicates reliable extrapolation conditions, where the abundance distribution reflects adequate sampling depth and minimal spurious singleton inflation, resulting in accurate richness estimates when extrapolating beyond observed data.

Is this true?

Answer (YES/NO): NO